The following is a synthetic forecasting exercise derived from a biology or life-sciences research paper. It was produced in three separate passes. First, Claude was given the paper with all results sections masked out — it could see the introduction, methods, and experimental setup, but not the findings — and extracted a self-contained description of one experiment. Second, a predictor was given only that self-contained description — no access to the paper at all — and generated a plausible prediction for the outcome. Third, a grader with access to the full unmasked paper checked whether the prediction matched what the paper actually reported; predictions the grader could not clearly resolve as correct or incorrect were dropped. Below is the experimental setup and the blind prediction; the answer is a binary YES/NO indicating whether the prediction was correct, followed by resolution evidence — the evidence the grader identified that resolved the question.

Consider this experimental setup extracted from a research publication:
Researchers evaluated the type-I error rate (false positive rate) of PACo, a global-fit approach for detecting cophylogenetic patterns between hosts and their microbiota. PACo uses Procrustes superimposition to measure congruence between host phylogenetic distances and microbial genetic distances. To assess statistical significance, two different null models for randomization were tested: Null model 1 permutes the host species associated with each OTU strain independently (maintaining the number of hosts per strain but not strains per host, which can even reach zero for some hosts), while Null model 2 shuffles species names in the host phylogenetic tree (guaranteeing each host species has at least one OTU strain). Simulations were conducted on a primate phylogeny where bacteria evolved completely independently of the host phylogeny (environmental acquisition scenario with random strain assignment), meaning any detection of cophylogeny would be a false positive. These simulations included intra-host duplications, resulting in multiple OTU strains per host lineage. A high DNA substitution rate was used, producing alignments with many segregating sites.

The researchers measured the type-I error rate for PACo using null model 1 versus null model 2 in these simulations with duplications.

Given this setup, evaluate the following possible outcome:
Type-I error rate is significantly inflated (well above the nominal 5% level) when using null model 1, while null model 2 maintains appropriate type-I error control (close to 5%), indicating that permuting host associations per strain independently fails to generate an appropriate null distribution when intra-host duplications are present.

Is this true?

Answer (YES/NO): YES